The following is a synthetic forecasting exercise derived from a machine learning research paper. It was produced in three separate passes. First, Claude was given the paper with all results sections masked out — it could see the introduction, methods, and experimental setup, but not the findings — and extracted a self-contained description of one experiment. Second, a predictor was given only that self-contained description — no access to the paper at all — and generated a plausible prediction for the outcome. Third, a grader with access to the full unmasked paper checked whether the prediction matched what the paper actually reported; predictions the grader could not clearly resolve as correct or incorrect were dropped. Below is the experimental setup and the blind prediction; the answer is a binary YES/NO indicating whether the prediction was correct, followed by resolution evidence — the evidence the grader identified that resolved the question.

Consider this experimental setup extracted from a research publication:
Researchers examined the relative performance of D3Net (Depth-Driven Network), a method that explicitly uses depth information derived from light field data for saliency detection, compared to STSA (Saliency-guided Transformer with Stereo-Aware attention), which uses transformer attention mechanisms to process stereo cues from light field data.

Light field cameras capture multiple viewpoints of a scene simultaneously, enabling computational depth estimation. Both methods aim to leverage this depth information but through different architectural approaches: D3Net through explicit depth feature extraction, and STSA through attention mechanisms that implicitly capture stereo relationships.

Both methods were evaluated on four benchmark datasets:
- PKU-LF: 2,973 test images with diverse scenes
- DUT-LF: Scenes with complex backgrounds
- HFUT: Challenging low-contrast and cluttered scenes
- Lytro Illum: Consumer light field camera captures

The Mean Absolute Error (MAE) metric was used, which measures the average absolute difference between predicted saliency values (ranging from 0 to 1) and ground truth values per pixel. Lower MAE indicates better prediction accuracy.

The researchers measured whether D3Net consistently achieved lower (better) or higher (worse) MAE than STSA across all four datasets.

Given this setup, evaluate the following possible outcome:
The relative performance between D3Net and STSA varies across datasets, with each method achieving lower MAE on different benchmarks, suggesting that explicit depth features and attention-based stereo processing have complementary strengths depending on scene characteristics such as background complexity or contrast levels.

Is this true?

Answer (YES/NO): NO